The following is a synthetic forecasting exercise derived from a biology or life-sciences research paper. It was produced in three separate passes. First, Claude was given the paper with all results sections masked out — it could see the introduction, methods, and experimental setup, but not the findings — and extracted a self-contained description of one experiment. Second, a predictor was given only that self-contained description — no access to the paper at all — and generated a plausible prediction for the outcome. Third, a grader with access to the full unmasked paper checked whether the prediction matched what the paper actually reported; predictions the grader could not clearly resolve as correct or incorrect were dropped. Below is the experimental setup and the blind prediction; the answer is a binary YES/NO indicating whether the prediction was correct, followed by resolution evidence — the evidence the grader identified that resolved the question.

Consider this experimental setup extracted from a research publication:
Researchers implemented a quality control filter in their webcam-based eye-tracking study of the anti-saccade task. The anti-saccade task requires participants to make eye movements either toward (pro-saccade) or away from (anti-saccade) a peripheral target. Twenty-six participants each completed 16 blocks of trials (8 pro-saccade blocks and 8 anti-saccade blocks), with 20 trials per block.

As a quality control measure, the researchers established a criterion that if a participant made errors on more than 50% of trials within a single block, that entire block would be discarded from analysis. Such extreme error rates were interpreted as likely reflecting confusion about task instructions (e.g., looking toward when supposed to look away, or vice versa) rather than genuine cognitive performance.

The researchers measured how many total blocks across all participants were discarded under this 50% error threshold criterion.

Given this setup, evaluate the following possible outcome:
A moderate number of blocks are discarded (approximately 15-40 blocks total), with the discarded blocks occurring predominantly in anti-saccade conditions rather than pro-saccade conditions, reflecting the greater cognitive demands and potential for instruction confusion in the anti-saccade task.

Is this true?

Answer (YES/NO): NO